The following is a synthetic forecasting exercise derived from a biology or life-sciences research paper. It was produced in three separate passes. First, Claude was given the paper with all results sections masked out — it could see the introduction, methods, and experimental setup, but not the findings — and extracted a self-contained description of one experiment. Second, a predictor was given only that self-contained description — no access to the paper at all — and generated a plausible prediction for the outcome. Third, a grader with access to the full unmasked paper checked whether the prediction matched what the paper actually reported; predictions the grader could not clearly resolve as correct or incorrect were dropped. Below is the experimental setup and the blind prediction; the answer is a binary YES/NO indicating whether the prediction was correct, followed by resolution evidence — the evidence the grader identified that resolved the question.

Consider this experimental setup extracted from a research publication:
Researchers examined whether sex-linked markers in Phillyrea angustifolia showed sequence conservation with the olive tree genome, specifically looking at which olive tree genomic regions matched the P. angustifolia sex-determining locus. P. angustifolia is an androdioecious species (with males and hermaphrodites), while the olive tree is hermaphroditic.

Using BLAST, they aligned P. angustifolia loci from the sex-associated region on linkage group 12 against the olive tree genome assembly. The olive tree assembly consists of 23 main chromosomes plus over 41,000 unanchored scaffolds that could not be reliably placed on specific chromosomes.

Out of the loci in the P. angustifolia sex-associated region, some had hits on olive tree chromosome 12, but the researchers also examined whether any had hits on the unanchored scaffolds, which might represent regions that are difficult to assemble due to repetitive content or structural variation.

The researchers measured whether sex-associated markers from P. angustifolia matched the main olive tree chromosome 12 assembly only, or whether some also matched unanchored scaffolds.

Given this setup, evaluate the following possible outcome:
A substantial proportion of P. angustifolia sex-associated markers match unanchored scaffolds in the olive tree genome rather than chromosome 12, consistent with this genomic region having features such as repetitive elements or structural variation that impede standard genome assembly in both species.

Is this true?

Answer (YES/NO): YES